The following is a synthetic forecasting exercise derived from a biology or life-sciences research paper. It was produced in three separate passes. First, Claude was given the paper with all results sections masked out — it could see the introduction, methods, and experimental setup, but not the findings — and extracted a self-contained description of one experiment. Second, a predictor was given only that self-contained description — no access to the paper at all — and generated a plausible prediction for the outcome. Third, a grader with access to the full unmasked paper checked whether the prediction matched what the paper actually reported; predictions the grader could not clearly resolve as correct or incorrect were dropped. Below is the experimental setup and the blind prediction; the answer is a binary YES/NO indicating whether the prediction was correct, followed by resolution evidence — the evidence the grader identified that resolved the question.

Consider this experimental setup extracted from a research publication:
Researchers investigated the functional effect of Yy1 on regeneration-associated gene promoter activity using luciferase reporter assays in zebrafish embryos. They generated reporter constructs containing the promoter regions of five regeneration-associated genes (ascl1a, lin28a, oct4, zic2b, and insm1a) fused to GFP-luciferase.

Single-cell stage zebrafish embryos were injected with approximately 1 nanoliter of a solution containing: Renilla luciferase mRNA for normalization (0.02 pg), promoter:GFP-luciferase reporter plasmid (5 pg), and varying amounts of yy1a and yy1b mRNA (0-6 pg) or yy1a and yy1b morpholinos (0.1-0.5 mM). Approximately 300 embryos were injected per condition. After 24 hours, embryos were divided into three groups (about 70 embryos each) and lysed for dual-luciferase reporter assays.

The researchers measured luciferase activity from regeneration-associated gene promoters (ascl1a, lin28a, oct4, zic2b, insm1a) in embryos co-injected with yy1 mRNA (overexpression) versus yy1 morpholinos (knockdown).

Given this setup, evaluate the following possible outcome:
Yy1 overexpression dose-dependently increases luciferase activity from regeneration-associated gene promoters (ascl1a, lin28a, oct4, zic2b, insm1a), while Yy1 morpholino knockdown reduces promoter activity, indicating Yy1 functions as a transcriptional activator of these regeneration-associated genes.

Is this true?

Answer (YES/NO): NO